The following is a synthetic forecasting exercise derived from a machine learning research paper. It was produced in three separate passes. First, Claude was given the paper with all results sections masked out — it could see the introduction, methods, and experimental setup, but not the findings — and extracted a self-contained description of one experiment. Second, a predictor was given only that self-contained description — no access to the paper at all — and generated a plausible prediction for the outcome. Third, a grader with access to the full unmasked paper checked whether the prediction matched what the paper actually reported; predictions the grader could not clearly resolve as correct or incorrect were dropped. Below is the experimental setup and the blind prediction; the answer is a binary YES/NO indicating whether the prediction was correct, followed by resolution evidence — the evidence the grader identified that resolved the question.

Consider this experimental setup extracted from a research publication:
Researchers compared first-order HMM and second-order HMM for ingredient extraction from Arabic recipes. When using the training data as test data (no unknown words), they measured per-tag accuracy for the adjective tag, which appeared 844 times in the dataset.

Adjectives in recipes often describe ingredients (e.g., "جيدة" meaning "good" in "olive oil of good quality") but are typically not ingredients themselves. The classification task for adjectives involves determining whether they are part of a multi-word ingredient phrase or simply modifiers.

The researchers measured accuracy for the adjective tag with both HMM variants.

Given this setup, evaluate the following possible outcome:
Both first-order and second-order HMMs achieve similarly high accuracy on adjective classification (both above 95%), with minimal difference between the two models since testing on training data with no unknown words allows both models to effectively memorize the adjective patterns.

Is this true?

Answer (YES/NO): NO